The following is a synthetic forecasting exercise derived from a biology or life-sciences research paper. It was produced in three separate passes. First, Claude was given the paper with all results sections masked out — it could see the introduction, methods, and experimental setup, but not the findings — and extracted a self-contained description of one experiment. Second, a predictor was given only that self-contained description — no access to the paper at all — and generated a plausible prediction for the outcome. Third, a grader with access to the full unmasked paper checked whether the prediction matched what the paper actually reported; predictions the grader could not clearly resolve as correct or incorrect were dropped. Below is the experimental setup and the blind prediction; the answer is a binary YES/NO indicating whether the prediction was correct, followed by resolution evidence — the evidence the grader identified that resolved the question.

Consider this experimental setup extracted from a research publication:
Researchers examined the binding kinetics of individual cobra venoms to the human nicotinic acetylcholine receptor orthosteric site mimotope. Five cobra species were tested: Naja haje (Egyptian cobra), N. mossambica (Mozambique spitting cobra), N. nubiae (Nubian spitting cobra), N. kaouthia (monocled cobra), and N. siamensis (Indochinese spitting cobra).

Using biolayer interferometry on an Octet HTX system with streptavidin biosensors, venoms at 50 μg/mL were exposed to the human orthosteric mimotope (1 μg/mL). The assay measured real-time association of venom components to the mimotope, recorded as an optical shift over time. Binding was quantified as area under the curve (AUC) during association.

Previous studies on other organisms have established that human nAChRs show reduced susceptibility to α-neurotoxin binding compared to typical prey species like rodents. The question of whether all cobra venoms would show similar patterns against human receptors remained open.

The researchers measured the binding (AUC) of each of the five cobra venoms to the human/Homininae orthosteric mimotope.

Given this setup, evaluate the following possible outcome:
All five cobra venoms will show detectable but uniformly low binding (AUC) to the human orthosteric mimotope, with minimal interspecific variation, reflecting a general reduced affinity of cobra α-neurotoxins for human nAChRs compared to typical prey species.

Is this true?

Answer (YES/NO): NO